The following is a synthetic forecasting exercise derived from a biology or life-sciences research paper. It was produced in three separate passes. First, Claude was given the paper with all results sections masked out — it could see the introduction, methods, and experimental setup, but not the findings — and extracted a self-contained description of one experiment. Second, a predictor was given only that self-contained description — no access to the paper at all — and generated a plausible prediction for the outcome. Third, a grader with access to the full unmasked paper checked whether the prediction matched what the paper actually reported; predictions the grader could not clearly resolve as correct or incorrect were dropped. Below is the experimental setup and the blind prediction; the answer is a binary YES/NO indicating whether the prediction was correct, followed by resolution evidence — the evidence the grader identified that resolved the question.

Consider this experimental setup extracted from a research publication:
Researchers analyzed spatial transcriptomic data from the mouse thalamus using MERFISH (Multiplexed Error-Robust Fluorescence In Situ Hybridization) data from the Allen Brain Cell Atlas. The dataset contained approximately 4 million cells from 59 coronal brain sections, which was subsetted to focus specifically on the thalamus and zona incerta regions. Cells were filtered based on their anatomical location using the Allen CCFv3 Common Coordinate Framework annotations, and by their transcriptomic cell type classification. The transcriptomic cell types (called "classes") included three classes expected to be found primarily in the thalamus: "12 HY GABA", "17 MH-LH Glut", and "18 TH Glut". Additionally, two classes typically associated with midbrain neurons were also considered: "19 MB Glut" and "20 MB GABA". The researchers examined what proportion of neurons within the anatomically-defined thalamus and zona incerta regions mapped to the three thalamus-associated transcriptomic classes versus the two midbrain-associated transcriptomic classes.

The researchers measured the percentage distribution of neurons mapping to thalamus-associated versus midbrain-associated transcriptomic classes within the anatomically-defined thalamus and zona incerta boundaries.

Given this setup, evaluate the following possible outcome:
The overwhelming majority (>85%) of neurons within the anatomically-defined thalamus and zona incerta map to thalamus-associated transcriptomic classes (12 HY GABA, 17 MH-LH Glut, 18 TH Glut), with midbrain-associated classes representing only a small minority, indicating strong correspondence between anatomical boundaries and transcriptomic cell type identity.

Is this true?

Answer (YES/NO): YES